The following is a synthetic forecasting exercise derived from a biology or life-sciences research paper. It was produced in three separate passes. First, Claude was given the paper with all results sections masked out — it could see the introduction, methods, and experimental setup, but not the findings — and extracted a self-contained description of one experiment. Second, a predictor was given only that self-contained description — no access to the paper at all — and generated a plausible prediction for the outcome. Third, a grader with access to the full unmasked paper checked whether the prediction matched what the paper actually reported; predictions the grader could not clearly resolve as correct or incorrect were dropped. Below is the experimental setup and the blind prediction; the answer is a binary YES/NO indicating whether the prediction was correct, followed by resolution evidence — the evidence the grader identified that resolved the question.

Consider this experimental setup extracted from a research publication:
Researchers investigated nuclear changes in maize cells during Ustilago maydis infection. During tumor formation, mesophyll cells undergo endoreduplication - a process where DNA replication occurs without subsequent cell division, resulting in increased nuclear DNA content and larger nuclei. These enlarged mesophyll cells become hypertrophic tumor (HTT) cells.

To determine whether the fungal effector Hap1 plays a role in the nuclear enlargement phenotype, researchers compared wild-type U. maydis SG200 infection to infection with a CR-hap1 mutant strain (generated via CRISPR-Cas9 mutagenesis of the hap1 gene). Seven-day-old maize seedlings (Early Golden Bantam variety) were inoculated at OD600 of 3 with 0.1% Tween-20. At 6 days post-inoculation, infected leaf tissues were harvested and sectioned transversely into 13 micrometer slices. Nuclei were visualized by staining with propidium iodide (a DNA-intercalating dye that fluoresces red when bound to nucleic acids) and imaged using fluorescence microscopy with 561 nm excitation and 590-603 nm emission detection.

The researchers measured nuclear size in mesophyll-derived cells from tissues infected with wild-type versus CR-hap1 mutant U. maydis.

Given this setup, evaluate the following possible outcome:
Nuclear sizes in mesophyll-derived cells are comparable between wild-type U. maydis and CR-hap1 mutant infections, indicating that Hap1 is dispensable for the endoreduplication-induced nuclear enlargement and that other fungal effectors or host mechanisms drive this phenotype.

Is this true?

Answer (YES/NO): NO